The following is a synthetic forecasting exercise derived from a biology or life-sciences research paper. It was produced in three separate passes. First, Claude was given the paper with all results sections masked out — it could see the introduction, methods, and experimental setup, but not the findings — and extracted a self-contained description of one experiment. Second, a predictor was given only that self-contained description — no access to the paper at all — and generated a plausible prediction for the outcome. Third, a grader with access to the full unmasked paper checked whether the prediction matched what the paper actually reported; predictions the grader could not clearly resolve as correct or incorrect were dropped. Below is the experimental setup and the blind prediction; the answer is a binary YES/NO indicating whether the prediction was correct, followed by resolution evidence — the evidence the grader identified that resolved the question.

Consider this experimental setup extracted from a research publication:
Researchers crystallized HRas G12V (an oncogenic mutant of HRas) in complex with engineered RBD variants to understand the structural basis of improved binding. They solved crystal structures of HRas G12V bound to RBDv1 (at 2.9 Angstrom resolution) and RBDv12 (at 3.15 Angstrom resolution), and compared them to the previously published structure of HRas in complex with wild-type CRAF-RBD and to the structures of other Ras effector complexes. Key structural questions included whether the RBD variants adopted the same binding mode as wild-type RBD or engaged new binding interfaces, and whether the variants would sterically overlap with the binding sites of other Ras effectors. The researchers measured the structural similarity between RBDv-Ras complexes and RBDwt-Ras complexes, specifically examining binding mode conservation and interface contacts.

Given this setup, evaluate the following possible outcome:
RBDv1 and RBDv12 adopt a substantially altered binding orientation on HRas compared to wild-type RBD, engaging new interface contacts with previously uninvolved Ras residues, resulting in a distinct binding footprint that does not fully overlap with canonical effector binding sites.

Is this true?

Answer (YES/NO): NO